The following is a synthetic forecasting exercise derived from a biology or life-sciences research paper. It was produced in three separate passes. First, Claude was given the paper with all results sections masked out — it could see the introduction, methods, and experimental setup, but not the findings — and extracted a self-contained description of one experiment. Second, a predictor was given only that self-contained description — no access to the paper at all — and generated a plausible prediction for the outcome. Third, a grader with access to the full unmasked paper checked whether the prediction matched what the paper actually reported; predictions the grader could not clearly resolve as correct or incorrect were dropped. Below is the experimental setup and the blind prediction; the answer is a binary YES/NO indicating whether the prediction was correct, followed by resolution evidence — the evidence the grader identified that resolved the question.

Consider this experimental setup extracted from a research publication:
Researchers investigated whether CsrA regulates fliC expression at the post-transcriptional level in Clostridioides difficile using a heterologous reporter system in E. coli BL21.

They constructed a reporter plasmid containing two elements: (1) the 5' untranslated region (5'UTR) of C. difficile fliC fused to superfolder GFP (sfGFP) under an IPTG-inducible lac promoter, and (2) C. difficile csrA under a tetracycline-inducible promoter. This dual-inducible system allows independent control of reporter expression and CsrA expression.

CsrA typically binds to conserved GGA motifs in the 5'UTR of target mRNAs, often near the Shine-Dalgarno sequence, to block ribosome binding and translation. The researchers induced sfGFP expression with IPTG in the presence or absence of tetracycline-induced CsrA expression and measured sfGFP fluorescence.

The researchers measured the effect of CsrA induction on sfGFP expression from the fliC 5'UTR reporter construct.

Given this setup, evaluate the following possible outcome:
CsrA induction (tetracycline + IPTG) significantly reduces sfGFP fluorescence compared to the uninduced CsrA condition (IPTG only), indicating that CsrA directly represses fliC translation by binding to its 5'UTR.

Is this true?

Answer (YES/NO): YES